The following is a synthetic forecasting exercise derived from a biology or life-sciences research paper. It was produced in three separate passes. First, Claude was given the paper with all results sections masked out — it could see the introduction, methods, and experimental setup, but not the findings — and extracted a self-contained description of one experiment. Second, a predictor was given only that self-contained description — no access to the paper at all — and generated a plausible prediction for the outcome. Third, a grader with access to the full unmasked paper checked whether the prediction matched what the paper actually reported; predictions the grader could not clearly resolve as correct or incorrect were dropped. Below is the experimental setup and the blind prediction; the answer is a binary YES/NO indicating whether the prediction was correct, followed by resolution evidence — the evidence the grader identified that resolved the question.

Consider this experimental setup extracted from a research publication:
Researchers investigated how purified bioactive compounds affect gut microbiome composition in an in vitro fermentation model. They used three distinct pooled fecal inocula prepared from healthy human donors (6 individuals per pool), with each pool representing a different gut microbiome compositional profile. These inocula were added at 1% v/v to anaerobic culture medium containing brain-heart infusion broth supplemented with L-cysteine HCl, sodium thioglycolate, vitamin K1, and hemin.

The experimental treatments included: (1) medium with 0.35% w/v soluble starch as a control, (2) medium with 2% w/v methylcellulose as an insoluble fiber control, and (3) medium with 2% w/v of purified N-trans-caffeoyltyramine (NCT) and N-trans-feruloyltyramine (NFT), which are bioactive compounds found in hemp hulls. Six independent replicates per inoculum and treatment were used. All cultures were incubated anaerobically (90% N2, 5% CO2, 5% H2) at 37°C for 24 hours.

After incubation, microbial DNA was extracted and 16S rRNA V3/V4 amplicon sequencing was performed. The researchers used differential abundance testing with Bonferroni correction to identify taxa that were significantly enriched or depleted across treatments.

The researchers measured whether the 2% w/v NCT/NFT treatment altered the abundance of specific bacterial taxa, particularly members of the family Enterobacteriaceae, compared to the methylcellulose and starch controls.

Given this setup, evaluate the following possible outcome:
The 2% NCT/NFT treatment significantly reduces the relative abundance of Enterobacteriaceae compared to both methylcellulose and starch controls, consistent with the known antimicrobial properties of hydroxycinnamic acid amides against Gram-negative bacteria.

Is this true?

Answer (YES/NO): NO